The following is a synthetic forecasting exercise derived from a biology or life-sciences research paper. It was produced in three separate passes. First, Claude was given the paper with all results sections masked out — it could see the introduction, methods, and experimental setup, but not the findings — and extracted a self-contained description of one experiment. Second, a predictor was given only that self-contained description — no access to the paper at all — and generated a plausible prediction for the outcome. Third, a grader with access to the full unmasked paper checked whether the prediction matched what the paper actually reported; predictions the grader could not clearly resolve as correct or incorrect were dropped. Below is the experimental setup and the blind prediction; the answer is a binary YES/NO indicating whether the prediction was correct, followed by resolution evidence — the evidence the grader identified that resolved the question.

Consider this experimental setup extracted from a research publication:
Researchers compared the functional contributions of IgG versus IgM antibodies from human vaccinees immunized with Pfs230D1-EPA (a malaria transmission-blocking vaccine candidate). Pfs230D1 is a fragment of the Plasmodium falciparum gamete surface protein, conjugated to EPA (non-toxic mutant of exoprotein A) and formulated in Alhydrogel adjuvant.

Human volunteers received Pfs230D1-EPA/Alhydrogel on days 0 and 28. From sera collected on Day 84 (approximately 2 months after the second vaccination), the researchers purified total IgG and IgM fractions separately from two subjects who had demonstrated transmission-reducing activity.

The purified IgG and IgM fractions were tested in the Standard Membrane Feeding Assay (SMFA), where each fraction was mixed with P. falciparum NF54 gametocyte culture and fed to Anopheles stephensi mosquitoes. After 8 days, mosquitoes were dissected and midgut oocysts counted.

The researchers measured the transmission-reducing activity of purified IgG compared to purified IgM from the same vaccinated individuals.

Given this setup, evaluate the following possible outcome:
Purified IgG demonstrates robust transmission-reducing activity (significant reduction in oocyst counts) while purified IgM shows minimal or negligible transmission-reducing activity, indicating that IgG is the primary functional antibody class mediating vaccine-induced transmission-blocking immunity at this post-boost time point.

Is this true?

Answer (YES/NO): YES